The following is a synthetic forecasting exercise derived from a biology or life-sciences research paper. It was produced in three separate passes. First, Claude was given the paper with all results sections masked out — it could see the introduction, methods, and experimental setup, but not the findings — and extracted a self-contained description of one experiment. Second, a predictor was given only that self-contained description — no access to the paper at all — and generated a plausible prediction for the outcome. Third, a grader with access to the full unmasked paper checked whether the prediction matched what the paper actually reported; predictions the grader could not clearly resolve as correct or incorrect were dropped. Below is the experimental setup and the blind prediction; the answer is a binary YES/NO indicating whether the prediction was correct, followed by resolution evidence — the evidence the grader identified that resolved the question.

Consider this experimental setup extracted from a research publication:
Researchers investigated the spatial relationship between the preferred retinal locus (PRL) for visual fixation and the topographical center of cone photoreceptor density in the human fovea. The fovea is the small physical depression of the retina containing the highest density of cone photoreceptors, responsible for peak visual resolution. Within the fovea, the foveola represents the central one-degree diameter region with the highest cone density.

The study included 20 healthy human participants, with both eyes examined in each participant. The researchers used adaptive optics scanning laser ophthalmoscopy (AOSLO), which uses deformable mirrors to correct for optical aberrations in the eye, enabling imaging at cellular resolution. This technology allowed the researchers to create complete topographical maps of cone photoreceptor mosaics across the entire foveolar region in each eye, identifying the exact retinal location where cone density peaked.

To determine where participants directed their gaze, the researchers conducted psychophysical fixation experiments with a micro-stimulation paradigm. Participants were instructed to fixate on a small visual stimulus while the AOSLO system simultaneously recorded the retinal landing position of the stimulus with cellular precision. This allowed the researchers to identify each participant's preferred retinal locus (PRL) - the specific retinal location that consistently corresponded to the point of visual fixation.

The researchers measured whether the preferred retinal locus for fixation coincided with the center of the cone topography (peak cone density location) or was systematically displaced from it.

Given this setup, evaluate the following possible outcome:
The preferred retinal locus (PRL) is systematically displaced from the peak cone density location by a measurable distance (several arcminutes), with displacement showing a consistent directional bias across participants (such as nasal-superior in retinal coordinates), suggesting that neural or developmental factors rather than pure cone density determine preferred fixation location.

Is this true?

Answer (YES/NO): YES